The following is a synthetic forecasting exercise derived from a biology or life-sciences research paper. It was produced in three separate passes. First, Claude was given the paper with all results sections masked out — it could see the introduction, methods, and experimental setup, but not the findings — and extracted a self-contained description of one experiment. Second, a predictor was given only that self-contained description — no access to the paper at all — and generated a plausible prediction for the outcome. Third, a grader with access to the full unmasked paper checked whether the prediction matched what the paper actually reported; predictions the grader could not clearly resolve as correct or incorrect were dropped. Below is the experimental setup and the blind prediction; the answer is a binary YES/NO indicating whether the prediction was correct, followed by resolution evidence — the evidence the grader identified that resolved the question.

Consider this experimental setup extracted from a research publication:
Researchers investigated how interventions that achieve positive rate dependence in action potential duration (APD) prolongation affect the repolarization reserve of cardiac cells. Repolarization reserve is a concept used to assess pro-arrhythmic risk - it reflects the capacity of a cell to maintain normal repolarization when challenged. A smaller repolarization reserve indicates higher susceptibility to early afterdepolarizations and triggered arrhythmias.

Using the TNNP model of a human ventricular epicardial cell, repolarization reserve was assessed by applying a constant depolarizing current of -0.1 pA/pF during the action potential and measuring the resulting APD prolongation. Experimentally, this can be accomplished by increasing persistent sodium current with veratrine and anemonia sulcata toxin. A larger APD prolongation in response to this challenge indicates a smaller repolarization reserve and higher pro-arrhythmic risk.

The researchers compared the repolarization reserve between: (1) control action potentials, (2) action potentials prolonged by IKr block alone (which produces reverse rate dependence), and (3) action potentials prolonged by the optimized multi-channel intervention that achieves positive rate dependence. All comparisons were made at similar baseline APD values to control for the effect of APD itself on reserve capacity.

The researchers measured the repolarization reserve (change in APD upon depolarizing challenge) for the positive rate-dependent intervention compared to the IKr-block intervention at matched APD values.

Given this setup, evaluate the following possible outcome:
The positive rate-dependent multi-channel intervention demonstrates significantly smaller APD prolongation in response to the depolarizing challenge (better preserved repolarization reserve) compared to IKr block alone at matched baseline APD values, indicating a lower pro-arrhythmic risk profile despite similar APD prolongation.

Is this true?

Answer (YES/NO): NO